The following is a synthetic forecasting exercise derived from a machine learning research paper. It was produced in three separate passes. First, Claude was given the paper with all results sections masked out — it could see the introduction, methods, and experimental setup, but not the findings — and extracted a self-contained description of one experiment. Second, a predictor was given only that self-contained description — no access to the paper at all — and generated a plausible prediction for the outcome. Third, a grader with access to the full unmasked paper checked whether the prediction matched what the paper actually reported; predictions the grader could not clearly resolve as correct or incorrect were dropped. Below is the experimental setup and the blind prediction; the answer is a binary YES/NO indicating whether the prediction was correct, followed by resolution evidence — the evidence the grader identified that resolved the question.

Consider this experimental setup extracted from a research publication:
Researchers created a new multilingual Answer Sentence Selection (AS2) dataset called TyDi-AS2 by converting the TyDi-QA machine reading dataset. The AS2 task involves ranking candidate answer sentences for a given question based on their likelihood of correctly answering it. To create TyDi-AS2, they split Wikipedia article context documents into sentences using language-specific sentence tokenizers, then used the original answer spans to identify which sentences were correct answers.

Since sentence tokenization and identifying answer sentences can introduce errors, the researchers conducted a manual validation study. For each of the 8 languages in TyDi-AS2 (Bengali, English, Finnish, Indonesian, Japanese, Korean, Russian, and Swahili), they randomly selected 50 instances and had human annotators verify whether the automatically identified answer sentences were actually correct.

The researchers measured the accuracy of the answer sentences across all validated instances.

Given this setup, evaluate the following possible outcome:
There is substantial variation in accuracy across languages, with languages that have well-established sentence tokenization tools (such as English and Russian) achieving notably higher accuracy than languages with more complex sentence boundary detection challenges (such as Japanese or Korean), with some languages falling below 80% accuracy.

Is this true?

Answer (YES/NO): NO